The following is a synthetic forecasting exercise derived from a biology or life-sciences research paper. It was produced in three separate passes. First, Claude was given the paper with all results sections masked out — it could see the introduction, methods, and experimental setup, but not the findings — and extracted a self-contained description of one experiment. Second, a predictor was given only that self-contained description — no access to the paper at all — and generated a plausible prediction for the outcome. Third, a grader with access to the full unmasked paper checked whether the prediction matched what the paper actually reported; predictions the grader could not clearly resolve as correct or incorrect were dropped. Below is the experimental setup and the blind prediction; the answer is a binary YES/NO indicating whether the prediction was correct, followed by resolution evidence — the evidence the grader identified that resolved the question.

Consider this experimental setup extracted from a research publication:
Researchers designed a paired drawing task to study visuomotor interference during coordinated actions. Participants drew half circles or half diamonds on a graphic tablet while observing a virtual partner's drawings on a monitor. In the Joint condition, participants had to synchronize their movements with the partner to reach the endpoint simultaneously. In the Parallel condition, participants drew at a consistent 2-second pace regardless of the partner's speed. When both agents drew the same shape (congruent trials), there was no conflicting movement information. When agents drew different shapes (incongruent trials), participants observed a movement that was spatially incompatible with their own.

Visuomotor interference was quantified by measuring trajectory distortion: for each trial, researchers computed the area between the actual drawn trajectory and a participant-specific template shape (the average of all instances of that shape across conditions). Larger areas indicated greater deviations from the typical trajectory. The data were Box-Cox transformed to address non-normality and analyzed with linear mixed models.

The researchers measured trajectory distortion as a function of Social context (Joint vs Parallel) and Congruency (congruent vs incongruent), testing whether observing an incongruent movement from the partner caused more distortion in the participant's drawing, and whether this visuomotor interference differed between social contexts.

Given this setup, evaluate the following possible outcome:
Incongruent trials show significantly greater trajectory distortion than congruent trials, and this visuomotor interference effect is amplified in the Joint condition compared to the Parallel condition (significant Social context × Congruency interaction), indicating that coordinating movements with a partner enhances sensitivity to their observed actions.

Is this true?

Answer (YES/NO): NO